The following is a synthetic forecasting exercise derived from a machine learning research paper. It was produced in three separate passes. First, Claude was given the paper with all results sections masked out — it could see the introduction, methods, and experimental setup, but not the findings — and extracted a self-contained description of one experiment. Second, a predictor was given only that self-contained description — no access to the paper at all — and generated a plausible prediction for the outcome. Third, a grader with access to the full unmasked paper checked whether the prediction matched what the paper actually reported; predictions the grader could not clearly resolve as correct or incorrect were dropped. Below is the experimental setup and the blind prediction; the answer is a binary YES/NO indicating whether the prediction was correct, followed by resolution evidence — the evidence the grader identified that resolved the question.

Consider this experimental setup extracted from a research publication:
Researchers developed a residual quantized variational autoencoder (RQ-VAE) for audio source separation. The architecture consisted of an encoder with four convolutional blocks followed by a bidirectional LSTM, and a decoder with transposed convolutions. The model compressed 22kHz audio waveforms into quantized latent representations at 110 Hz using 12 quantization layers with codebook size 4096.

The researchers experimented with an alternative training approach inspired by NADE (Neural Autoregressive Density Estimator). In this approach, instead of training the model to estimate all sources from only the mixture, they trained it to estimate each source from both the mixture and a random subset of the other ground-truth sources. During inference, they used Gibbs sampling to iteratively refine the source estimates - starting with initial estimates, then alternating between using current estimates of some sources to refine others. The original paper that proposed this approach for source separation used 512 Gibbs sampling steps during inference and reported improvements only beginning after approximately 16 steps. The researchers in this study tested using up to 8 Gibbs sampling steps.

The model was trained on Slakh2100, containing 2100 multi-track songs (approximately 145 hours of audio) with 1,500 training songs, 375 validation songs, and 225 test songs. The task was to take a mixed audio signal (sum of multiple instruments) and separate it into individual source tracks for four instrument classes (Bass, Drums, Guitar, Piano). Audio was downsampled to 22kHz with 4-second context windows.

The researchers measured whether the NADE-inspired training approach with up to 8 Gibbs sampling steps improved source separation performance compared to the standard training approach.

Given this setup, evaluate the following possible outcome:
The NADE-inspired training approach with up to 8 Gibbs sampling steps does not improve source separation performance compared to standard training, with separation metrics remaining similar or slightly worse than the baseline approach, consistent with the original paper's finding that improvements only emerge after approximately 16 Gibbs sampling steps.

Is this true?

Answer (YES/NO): YES